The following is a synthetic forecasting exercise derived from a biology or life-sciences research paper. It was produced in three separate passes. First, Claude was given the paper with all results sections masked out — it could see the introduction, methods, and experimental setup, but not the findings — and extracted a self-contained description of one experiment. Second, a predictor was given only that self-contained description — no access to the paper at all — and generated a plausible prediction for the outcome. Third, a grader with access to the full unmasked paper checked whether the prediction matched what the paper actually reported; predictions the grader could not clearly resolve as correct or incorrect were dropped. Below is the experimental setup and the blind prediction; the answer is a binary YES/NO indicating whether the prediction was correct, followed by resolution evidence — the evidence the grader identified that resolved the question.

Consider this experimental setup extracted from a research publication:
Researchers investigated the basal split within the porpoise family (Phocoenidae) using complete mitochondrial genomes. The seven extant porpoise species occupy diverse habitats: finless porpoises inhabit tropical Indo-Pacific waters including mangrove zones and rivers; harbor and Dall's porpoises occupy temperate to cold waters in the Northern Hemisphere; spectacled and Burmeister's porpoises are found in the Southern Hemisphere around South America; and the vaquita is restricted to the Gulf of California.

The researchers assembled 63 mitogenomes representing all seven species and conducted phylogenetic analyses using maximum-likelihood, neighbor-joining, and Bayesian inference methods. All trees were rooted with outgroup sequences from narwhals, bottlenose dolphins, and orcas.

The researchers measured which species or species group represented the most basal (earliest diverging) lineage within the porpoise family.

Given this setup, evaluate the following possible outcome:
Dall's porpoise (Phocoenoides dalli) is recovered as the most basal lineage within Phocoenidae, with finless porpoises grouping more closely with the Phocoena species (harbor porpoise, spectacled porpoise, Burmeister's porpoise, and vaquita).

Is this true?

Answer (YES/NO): NO